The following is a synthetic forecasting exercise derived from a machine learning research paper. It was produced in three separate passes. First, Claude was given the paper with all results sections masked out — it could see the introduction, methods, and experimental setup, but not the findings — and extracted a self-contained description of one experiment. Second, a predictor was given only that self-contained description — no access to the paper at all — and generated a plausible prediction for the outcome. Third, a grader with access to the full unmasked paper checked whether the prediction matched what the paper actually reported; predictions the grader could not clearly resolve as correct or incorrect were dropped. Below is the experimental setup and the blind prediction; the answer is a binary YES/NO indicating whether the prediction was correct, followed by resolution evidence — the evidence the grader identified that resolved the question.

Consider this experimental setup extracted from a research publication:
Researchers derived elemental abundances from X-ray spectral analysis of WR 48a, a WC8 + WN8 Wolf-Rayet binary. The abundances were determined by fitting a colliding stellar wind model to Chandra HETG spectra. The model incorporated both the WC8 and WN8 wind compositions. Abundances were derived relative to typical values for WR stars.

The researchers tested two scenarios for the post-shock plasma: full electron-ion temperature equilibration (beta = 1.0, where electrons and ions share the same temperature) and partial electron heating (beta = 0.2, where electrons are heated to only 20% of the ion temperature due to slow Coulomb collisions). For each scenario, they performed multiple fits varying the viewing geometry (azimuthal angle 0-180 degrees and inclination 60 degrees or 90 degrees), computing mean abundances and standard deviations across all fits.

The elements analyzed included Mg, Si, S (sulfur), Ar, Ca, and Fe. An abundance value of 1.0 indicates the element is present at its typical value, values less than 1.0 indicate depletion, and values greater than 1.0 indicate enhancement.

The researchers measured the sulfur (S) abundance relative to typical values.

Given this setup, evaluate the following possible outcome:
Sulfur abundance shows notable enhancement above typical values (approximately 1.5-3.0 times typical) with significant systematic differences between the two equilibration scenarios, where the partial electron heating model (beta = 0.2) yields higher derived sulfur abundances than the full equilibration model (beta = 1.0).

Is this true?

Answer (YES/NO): NO